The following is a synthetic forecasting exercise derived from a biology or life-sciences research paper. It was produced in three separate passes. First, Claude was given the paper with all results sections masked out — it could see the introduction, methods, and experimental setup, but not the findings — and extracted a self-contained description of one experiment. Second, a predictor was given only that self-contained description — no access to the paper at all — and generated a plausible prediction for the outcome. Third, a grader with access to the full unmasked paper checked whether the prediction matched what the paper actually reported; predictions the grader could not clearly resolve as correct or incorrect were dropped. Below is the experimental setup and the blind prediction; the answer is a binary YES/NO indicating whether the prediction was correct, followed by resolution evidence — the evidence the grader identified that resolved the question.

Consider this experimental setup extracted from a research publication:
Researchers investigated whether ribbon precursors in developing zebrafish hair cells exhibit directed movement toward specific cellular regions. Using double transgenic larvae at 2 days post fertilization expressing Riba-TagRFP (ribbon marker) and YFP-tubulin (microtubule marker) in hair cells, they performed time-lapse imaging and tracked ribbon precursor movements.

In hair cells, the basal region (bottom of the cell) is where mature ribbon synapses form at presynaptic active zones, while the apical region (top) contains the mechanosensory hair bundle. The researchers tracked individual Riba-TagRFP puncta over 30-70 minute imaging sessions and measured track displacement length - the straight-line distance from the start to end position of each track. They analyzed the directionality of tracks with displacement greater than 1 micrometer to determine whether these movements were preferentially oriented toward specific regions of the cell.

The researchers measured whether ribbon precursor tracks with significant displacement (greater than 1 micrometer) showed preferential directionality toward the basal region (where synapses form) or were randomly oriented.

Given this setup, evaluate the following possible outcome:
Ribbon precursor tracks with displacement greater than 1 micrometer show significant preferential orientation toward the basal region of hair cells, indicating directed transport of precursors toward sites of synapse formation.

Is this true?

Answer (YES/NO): YES